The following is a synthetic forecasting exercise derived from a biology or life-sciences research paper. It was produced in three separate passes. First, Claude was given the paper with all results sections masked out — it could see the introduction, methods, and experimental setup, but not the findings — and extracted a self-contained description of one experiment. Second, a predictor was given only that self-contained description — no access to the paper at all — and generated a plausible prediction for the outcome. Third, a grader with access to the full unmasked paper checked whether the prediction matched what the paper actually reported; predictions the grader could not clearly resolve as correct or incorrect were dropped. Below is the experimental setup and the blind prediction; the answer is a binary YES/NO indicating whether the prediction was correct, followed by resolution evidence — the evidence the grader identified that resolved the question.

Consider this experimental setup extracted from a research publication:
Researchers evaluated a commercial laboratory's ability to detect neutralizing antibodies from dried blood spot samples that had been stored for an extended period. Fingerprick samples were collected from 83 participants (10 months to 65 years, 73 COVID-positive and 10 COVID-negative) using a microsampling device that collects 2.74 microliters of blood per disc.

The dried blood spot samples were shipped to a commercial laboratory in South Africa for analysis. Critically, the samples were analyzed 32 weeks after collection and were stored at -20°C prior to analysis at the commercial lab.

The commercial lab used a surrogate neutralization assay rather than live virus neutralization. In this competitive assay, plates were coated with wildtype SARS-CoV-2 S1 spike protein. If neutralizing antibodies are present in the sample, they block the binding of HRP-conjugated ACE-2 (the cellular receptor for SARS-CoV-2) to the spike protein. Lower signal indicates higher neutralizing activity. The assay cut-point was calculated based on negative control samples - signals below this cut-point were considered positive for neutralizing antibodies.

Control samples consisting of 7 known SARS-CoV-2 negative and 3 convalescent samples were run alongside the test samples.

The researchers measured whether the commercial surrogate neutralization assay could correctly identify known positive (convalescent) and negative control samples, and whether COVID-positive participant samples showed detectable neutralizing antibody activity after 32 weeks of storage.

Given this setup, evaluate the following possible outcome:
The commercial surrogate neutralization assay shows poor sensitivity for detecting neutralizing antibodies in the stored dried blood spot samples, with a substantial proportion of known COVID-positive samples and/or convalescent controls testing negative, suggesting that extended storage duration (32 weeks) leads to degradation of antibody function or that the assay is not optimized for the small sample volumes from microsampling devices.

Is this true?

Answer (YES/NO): NO